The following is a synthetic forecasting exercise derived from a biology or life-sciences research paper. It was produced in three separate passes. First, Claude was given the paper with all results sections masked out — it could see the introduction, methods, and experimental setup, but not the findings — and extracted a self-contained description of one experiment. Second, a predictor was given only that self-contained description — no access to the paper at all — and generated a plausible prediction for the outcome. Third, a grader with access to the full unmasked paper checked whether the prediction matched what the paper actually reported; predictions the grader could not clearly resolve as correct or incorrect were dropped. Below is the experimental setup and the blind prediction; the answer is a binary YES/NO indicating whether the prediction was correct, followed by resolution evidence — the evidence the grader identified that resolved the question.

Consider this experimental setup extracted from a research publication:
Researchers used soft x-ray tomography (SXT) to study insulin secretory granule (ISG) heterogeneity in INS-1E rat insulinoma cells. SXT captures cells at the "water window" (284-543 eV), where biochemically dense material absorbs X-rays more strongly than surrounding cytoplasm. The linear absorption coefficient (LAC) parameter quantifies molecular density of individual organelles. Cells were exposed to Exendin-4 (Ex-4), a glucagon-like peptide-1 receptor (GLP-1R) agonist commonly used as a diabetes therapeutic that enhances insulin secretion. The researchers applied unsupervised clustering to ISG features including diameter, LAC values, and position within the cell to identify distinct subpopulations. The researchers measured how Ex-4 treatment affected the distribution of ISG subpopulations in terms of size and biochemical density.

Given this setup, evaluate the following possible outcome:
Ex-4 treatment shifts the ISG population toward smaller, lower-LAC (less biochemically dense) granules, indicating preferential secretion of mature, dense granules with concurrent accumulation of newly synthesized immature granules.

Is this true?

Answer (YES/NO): NO